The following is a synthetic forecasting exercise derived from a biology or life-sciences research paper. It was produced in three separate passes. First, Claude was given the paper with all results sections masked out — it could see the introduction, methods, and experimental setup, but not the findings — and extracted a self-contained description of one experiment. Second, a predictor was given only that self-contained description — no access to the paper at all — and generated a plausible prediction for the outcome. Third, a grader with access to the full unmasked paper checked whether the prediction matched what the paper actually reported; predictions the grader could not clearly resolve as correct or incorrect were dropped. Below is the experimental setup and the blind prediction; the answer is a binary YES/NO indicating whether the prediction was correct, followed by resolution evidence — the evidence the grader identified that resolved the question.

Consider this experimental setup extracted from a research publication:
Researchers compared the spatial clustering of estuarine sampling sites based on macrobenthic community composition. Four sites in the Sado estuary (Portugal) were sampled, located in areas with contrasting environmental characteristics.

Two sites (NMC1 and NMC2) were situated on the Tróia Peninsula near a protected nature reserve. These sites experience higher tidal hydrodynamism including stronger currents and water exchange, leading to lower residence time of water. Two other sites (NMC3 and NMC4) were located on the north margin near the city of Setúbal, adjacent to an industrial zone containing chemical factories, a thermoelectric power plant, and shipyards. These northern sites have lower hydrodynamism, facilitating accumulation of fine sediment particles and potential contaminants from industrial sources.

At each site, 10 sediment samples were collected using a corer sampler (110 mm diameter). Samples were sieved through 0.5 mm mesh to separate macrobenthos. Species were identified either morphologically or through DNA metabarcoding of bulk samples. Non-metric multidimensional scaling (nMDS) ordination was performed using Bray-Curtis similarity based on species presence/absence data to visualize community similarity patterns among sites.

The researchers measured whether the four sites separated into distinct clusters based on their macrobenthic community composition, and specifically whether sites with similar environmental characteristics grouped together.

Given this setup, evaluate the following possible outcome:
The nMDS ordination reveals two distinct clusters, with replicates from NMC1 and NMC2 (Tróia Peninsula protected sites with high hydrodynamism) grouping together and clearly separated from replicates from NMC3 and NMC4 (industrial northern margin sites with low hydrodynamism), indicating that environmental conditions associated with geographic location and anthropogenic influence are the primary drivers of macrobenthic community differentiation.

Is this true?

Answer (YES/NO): YES